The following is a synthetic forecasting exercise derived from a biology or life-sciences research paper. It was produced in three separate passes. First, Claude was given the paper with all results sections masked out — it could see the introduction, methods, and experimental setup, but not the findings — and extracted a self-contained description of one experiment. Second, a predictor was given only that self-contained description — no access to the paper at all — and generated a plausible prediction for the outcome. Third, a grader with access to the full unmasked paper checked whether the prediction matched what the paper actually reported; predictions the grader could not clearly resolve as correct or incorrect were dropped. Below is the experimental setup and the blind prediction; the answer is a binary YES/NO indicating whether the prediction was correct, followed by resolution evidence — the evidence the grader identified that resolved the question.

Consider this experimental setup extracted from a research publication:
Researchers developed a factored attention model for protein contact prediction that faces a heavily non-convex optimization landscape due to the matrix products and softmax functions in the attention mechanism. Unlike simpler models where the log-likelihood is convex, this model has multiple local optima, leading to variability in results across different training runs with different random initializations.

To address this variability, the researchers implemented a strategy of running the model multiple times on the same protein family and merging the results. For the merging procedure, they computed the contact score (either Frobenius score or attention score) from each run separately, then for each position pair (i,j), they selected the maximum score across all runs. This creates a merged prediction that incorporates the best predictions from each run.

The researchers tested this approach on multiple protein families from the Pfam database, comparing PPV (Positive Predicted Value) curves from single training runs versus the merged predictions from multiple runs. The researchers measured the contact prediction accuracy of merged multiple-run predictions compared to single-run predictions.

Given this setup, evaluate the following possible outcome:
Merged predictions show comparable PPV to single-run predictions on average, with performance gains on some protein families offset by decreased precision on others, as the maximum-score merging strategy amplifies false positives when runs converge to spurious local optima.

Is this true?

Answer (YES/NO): NO